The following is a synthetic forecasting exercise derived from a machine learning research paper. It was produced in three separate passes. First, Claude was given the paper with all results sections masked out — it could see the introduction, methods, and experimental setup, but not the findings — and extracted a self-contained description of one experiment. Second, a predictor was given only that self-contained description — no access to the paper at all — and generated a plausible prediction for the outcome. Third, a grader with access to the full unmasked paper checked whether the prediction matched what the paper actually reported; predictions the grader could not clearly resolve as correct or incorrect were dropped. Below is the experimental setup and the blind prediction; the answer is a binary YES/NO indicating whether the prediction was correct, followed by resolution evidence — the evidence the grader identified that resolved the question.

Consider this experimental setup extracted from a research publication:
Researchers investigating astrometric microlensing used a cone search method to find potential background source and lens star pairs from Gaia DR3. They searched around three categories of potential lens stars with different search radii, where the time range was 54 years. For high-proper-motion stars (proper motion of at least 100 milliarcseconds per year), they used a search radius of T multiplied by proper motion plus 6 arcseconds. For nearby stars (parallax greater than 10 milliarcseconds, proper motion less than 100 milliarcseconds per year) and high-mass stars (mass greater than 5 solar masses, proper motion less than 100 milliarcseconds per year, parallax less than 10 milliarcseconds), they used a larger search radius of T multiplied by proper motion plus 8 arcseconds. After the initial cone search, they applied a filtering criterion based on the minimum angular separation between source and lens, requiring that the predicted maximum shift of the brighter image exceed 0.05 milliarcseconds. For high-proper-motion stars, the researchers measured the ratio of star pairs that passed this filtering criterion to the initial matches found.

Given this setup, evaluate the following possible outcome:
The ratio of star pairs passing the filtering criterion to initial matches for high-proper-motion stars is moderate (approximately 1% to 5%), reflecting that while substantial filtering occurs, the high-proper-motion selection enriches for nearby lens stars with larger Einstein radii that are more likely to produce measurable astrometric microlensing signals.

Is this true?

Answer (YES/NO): YES